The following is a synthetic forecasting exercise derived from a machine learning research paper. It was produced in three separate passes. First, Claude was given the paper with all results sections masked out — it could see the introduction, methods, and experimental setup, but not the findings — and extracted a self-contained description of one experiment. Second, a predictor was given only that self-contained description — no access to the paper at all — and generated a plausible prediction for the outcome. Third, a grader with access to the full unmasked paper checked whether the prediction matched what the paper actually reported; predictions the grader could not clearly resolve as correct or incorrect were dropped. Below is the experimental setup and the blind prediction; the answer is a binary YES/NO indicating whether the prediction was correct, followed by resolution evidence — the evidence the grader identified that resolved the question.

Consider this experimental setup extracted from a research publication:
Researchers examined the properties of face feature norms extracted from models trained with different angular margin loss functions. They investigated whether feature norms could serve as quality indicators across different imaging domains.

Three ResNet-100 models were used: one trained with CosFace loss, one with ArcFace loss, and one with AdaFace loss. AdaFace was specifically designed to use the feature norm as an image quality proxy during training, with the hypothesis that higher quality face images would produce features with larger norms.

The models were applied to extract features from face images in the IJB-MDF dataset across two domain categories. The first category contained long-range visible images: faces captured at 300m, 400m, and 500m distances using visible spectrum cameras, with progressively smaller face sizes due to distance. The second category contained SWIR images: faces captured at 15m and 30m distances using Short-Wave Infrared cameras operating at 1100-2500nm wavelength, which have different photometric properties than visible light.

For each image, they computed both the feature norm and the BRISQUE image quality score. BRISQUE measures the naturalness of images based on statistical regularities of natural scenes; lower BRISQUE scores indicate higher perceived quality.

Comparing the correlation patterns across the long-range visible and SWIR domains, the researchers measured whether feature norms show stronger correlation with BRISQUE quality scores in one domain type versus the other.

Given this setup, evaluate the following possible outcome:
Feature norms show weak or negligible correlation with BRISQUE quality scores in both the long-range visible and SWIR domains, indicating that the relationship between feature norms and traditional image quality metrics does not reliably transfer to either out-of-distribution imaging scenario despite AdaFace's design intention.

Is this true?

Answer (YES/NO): NO